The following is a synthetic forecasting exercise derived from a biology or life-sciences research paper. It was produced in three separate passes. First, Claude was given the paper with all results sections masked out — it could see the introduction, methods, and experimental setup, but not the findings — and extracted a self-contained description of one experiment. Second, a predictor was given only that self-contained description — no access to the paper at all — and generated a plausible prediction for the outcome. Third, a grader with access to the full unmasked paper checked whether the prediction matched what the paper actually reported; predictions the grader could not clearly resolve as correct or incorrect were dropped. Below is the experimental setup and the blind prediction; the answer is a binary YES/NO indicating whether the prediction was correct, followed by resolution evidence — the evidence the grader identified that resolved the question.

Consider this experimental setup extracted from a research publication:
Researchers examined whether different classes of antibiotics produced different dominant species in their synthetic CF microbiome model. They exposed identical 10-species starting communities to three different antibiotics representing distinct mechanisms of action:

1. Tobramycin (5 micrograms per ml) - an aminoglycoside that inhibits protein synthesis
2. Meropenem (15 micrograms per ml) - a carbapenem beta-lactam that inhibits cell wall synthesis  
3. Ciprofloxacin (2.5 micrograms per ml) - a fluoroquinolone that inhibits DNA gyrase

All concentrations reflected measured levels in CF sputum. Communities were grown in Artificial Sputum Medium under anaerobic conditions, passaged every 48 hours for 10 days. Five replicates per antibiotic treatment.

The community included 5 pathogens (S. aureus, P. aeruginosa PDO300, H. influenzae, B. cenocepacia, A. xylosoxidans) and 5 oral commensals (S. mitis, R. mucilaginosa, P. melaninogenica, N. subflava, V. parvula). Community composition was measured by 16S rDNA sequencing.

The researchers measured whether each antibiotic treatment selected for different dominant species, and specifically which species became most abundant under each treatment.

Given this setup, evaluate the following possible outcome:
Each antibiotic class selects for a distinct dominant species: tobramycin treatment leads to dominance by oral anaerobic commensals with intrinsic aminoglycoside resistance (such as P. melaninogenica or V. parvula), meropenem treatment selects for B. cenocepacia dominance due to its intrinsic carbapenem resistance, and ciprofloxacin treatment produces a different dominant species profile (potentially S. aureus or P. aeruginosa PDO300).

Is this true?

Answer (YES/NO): NO